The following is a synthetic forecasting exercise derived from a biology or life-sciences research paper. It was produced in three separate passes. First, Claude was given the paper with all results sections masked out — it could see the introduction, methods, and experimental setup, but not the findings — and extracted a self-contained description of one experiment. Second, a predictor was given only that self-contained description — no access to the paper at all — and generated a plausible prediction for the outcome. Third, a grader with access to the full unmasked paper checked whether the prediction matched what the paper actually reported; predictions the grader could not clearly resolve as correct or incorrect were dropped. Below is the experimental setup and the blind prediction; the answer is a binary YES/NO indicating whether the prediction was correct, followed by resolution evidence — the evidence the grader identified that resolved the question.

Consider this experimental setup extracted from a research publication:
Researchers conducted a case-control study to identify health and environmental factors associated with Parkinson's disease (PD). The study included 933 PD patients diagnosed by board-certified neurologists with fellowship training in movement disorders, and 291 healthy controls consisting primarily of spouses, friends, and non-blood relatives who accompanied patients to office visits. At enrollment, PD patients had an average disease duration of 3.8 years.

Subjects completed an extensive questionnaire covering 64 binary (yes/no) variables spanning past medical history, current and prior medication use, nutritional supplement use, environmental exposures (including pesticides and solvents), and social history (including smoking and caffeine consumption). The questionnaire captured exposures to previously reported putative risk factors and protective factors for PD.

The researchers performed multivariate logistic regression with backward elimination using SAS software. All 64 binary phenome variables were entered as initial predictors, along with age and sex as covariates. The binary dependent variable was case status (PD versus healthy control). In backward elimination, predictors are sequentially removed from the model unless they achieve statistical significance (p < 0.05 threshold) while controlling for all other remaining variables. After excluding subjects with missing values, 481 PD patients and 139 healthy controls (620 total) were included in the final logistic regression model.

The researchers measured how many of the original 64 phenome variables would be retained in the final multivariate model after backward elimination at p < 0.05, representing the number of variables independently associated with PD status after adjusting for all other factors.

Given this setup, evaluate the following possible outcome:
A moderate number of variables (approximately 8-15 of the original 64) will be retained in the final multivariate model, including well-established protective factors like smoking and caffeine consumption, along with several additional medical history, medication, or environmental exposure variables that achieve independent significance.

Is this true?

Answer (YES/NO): NO